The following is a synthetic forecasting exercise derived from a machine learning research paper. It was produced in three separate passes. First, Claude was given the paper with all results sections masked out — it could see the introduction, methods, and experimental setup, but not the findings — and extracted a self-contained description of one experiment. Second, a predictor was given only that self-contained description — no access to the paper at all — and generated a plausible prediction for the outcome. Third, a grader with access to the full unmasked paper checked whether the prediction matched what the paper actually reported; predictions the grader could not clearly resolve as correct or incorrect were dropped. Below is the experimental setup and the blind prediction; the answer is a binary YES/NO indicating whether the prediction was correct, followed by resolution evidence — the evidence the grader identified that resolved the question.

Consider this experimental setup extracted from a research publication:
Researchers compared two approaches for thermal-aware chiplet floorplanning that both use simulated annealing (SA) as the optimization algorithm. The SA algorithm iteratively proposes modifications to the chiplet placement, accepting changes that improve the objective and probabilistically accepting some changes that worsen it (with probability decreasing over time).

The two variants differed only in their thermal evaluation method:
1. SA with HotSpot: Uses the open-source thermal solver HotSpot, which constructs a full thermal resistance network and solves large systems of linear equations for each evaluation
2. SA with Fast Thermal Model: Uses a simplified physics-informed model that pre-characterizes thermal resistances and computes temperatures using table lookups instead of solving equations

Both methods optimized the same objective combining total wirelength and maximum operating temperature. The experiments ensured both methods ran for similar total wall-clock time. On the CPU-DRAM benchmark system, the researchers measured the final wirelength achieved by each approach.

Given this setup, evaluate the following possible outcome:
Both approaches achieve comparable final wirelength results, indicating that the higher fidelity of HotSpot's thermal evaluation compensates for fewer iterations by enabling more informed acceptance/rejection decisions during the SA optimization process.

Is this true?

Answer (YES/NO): NO